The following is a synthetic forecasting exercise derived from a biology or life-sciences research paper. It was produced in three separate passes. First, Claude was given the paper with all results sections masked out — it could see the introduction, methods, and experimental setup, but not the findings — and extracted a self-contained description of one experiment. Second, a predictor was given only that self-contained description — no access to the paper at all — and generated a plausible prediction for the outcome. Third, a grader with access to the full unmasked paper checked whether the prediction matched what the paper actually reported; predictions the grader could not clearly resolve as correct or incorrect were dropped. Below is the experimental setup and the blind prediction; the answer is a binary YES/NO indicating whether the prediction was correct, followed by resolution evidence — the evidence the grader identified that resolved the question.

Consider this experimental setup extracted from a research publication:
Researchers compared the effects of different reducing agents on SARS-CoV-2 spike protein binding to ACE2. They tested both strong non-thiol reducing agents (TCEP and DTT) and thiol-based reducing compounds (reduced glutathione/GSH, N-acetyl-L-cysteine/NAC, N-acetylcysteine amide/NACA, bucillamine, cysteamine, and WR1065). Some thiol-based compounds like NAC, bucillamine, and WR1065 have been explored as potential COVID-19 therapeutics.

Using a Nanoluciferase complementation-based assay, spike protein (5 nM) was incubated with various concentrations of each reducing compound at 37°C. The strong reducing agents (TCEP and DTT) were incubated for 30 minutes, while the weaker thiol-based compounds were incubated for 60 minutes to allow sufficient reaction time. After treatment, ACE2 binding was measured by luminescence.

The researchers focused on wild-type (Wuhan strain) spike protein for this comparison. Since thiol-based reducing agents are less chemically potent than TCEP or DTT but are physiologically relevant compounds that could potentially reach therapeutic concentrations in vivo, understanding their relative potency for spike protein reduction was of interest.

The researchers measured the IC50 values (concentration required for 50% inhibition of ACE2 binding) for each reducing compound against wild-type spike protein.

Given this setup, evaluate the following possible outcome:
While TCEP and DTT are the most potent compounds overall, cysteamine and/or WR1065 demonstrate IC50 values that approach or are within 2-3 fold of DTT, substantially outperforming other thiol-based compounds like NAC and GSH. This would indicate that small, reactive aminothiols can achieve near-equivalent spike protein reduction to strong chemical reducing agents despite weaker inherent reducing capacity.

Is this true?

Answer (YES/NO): NO